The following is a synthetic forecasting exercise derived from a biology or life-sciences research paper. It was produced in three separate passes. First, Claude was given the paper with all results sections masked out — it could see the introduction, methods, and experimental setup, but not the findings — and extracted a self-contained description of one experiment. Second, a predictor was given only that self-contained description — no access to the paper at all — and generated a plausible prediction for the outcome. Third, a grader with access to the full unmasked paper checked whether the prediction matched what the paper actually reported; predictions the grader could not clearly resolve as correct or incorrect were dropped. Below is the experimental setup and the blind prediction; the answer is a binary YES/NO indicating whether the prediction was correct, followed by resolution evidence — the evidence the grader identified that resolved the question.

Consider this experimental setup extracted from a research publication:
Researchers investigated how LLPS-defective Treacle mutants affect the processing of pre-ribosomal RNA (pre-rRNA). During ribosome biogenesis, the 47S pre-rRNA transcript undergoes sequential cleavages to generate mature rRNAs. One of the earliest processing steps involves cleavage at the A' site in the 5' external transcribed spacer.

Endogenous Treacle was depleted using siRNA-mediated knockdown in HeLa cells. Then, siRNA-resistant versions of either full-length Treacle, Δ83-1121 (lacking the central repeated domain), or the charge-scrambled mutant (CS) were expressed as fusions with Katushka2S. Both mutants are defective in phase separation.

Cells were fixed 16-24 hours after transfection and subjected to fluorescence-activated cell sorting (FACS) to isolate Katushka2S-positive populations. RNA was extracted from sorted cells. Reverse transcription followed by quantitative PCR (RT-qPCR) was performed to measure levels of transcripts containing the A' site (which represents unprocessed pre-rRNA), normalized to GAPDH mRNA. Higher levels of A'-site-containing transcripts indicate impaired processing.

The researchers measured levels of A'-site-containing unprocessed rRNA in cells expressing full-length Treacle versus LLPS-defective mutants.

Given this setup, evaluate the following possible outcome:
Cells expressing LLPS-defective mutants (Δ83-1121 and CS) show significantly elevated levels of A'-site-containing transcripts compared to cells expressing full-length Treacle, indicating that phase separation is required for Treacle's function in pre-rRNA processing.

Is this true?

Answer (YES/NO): YES